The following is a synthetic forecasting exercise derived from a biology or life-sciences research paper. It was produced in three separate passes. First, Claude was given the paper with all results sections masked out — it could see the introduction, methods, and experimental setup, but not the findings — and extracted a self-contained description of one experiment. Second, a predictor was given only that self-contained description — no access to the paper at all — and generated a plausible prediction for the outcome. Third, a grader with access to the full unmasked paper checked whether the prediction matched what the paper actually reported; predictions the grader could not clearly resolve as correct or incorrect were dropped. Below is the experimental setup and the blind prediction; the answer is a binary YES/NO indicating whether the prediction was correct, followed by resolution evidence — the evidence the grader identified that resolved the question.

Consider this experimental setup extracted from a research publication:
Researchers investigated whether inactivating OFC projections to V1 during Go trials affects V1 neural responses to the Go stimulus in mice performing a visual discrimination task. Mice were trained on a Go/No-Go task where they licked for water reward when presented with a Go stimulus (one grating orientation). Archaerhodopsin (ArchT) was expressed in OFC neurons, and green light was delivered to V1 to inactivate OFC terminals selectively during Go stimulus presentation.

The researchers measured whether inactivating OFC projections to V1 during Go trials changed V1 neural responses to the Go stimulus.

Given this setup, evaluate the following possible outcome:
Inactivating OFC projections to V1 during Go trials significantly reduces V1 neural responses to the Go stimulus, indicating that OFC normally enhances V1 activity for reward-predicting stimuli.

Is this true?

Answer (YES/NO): NO